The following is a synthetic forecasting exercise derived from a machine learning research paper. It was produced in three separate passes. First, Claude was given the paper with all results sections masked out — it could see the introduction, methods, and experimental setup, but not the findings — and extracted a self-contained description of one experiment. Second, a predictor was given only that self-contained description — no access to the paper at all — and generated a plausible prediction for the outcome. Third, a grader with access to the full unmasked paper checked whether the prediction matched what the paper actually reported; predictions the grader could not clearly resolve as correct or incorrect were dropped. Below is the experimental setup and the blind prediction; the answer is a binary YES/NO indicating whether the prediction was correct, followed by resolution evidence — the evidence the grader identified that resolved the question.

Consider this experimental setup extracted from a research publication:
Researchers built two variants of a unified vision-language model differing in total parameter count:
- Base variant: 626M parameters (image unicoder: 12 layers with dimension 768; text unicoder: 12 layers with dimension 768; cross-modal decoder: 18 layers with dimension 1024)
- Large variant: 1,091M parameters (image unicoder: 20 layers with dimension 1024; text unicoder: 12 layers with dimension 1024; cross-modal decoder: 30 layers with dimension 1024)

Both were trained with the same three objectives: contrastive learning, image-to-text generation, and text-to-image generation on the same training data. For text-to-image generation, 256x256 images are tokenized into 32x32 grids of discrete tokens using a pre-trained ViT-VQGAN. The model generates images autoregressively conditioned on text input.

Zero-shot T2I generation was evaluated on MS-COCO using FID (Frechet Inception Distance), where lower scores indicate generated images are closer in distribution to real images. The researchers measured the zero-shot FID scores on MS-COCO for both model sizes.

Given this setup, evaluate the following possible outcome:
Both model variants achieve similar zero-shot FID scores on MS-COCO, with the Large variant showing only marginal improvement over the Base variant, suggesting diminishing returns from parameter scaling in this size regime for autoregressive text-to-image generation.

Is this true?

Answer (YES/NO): NO